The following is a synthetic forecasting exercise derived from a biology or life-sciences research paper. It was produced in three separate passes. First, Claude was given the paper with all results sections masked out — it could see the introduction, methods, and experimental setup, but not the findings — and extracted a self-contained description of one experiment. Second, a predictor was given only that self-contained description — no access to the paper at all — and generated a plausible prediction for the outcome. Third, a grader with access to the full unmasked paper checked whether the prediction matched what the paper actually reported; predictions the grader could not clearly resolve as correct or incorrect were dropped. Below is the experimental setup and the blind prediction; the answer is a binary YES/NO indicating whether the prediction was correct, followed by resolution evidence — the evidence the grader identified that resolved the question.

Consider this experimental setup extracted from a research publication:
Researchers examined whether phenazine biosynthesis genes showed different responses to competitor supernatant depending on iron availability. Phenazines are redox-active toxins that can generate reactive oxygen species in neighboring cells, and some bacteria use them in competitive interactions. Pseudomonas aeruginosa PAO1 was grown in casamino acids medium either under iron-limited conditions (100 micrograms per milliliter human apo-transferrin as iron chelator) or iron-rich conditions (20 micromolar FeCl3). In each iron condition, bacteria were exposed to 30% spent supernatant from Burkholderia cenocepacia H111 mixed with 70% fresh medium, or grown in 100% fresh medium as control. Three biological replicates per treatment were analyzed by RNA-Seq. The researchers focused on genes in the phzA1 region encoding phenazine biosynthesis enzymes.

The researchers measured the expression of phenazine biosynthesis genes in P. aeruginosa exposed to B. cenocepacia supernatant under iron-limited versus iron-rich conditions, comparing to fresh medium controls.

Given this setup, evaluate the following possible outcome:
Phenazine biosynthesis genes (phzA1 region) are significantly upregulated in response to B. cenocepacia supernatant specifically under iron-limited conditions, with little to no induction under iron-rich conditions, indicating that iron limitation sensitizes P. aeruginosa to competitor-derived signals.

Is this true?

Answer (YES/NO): YES